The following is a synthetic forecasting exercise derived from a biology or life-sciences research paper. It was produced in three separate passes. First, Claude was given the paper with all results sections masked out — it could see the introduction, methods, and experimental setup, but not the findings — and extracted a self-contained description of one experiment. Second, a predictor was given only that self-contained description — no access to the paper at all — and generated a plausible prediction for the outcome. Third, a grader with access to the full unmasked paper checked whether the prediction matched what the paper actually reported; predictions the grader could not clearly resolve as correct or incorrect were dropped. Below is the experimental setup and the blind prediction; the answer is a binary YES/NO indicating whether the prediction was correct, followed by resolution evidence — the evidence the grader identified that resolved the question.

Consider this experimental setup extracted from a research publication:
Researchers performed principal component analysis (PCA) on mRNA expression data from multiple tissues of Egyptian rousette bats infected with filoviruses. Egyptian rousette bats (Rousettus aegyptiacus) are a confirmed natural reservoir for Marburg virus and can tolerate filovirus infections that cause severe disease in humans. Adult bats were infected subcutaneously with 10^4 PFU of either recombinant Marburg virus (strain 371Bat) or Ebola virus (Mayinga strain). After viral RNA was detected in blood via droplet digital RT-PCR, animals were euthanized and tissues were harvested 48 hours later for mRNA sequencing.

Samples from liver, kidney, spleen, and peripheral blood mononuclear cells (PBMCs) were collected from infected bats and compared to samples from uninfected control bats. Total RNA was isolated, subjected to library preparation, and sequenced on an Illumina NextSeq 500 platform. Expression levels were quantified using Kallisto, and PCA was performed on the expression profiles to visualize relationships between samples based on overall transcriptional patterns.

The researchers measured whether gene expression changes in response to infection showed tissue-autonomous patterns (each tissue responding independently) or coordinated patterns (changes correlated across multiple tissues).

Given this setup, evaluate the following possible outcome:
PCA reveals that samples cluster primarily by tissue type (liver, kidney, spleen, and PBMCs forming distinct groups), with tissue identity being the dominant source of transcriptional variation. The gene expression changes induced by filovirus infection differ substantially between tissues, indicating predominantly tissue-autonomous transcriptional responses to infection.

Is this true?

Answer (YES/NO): NO